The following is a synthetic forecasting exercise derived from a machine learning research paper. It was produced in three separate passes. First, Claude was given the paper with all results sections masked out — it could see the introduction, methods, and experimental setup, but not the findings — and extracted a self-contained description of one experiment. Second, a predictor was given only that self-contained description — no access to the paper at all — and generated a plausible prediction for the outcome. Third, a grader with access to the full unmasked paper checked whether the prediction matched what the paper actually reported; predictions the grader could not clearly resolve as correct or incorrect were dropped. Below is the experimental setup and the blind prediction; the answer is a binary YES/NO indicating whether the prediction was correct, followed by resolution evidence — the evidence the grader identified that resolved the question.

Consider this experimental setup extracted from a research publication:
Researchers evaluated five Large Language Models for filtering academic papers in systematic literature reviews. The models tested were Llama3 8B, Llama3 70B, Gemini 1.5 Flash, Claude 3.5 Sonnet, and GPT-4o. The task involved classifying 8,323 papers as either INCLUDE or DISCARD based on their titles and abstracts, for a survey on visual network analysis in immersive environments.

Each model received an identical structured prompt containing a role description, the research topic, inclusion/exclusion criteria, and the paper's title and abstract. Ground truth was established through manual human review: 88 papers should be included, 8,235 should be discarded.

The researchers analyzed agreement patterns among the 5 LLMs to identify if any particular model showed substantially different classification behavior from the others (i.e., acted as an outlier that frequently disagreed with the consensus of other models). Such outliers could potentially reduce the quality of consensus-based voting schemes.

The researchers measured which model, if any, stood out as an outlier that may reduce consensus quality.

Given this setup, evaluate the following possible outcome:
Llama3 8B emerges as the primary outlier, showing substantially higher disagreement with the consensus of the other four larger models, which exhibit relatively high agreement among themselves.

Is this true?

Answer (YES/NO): YES